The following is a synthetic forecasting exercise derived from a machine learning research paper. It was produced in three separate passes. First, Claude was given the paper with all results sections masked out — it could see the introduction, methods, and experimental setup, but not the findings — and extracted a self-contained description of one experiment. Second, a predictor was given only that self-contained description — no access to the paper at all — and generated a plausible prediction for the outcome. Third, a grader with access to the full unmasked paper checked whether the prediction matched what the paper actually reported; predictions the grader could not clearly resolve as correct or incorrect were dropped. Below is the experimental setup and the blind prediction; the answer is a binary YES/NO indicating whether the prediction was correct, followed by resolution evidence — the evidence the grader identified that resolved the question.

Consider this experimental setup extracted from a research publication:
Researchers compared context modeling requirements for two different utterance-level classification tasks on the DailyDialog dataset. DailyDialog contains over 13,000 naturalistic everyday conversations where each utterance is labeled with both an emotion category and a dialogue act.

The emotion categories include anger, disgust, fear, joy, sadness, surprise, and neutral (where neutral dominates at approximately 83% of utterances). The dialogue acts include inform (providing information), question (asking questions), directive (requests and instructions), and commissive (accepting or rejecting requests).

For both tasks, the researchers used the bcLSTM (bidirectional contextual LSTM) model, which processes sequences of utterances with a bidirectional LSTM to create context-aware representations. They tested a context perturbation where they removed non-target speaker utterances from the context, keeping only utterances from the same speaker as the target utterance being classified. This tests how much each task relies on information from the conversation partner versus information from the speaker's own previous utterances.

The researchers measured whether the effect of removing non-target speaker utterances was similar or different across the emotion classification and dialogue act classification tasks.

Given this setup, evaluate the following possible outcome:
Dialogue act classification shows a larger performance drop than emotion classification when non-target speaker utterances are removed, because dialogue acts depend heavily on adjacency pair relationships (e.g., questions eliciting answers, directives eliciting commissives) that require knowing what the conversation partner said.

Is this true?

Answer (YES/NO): YES